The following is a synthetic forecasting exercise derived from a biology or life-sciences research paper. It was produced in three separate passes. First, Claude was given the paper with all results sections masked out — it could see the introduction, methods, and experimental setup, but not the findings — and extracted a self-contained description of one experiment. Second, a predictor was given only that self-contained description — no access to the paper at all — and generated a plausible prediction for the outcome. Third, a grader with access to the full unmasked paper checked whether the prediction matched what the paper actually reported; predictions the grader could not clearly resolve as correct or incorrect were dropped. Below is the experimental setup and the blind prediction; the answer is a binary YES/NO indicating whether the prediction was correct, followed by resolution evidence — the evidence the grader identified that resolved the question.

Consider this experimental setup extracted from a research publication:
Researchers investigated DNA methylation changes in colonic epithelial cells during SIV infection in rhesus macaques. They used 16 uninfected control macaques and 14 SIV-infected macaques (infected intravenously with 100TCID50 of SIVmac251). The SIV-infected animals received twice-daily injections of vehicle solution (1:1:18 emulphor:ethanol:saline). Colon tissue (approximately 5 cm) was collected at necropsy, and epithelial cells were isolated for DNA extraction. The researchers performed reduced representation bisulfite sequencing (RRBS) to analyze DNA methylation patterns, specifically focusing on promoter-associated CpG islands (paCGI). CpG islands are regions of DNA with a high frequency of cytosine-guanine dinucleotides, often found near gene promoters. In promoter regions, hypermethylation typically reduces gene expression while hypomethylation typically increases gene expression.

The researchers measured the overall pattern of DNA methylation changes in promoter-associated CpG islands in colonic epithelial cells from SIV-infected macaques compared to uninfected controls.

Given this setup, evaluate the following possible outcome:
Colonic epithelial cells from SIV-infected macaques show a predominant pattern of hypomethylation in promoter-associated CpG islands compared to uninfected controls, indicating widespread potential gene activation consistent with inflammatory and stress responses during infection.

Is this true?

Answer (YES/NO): YES